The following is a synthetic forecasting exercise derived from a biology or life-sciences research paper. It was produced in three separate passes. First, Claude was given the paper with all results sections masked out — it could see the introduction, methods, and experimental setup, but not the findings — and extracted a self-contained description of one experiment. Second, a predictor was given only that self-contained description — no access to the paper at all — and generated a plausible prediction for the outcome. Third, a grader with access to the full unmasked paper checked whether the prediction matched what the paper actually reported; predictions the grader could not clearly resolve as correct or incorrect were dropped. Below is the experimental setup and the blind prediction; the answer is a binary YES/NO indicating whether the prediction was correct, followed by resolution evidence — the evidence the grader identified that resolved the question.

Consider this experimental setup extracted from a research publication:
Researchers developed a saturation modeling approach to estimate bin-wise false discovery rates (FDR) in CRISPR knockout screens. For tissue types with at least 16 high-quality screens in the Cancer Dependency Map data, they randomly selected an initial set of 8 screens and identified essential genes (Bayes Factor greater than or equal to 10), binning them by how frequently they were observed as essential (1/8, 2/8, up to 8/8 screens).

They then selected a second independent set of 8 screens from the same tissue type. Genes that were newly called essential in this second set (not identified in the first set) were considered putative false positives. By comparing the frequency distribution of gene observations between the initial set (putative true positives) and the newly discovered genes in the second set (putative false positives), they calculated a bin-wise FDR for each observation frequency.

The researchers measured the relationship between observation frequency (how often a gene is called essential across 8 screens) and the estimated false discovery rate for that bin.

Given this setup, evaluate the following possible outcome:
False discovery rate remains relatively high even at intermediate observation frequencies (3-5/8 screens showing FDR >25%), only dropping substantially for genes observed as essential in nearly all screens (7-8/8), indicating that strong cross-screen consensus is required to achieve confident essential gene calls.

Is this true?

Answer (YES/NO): NO